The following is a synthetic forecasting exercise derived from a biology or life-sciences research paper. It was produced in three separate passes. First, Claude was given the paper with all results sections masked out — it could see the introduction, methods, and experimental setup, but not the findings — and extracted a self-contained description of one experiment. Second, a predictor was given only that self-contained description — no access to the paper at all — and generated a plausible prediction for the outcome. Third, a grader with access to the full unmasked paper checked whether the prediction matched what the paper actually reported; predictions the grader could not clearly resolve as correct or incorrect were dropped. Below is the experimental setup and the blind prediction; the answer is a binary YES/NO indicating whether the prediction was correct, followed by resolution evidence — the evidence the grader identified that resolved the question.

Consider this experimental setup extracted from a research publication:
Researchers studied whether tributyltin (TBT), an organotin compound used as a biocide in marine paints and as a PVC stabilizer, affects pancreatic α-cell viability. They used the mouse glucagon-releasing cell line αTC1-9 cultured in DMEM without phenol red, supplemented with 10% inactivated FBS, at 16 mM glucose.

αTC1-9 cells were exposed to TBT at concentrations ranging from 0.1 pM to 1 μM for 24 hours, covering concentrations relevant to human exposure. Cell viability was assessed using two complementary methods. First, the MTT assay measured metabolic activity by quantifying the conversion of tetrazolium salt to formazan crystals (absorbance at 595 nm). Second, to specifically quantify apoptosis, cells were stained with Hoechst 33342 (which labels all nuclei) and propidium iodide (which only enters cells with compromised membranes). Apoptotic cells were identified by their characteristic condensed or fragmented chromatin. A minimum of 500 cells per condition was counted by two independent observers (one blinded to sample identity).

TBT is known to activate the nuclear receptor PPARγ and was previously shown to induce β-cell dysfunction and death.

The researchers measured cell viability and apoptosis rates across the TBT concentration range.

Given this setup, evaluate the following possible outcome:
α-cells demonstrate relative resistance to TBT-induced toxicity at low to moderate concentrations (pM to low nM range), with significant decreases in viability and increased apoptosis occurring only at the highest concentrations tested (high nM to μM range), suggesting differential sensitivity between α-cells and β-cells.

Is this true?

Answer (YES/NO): NO